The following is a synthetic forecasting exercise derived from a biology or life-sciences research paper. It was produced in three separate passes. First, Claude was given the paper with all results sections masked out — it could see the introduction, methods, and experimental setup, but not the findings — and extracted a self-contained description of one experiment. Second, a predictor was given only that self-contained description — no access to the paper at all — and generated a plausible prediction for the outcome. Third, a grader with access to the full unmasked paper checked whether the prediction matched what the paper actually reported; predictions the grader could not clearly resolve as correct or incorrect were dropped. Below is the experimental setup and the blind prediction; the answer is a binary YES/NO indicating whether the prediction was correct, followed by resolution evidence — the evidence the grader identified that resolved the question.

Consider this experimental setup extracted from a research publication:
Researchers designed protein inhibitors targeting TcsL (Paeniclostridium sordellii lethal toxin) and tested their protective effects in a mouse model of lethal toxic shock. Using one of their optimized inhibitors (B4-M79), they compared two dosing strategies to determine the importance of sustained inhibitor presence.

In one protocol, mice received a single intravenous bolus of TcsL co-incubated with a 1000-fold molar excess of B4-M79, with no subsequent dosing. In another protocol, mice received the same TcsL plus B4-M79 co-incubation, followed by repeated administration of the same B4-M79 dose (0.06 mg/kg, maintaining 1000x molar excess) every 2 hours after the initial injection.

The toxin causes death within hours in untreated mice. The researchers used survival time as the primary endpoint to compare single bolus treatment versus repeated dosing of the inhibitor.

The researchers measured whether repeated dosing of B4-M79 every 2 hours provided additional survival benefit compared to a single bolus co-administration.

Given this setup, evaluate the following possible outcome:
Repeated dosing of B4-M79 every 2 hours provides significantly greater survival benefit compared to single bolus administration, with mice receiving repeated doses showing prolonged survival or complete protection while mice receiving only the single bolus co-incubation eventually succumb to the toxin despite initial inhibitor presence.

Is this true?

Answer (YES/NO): YES